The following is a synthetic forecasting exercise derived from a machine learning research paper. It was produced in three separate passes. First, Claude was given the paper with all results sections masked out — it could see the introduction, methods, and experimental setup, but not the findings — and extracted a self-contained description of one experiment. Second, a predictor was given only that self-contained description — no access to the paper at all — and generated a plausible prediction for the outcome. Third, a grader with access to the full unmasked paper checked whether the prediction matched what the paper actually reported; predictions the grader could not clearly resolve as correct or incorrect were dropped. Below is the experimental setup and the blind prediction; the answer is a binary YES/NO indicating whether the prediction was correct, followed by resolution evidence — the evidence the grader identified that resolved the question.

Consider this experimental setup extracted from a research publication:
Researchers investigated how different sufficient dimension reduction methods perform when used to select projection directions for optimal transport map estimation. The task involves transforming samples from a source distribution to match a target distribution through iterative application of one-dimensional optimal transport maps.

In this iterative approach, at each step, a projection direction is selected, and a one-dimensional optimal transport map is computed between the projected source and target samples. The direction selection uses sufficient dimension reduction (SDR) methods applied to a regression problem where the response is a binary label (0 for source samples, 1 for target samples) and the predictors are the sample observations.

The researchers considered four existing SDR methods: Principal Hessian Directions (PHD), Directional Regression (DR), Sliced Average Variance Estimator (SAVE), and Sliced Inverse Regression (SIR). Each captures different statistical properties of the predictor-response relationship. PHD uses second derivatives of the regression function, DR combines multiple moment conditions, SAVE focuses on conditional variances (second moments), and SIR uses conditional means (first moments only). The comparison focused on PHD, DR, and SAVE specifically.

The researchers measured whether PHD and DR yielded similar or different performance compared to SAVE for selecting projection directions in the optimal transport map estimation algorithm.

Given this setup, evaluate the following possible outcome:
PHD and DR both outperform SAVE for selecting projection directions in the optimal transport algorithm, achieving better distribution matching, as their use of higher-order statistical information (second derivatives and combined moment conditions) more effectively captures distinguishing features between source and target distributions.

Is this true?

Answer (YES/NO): NO